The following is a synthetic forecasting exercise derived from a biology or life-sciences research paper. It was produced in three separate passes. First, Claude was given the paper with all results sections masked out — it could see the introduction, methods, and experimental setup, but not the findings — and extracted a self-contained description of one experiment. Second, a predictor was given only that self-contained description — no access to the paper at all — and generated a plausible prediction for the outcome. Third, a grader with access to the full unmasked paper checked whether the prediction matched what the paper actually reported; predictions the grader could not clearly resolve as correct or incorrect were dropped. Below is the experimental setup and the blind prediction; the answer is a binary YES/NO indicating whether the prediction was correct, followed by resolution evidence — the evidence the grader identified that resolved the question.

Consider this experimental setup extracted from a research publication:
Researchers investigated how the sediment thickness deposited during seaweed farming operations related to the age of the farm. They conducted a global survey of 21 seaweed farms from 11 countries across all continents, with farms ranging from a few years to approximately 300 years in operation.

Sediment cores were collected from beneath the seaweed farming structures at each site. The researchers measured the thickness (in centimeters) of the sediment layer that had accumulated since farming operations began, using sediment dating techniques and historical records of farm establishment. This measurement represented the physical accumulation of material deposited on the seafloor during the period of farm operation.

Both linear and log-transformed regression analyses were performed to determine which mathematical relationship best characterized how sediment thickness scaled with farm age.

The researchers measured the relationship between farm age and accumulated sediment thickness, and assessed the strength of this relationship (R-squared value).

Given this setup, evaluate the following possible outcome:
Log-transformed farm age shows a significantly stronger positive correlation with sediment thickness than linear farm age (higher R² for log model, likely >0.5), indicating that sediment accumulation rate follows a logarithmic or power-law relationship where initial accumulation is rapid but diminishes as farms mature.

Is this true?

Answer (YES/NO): NO